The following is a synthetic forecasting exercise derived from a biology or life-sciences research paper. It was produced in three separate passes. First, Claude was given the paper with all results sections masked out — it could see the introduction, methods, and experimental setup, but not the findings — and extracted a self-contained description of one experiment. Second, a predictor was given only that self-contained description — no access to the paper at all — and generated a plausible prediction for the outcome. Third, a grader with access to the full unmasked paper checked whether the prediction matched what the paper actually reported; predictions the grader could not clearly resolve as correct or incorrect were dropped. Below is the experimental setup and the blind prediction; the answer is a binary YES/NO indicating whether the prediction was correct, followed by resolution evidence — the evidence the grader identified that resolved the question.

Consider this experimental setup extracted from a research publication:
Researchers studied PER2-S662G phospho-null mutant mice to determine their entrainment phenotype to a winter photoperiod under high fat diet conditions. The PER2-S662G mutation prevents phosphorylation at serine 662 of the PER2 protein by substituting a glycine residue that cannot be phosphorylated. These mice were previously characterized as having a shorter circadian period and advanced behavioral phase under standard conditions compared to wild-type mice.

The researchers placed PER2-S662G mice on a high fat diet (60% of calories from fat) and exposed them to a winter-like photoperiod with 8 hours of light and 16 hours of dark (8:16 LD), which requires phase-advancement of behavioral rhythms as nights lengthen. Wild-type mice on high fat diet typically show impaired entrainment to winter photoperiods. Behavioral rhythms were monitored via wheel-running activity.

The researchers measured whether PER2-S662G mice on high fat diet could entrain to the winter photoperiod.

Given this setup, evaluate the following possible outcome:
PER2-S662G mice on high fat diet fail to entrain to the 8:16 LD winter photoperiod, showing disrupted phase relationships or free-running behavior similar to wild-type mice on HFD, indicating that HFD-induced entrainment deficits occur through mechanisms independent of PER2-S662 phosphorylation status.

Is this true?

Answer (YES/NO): NO